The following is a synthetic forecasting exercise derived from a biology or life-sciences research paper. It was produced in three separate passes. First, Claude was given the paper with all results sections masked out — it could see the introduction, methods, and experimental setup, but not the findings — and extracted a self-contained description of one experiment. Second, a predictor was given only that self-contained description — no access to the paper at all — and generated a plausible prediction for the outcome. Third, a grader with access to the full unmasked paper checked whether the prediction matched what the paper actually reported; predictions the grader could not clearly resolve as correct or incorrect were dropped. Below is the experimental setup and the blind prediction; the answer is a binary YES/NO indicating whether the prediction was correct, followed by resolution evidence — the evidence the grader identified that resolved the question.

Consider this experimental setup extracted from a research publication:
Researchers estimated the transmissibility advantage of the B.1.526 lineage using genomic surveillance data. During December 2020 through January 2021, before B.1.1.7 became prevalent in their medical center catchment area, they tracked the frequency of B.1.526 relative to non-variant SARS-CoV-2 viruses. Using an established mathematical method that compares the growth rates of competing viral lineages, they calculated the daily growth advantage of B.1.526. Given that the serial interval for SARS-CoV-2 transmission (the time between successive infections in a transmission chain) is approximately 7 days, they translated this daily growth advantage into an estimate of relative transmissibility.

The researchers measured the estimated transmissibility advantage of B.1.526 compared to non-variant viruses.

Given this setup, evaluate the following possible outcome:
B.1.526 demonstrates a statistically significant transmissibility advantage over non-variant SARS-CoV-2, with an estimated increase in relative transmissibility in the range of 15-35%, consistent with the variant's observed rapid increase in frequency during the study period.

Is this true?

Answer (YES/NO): YES